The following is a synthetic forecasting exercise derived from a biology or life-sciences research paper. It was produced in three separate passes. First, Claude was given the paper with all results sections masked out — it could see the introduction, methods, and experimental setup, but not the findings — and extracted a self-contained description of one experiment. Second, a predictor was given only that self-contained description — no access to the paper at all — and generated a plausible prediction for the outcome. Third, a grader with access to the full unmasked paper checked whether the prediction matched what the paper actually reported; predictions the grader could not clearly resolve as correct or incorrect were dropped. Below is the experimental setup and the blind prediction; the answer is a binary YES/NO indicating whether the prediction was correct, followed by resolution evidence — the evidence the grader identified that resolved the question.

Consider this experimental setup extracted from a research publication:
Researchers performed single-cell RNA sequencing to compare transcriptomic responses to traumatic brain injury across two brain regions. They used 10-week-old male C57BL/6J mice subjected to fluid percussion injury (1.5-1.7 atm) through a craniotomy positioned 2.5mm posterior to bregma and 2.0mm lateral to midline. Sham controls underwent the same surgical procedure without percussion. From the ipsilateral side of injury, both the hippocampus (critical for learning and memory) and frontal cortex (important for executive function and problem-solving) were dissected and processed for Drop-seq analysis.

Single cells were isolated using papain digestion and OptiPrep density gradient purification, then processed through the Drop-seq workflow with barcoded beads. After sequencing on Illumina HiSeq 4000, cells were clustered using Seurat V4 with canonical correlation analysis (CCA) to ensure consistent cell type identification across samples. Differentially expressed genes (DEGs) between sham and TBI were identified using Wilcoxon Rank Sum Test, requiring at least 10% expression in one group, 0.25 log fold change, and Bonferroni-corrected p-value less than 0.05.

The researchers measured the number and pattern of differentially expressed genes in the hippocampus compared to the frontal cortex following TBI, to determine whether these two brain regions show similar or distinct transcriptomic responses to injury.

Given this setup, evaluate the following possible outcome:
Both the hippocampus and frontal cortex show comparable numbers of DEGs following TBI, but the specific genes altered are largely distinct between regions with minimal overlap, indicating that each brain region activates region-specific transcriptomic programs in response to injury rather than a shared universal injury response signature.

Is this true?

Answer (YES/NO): NO